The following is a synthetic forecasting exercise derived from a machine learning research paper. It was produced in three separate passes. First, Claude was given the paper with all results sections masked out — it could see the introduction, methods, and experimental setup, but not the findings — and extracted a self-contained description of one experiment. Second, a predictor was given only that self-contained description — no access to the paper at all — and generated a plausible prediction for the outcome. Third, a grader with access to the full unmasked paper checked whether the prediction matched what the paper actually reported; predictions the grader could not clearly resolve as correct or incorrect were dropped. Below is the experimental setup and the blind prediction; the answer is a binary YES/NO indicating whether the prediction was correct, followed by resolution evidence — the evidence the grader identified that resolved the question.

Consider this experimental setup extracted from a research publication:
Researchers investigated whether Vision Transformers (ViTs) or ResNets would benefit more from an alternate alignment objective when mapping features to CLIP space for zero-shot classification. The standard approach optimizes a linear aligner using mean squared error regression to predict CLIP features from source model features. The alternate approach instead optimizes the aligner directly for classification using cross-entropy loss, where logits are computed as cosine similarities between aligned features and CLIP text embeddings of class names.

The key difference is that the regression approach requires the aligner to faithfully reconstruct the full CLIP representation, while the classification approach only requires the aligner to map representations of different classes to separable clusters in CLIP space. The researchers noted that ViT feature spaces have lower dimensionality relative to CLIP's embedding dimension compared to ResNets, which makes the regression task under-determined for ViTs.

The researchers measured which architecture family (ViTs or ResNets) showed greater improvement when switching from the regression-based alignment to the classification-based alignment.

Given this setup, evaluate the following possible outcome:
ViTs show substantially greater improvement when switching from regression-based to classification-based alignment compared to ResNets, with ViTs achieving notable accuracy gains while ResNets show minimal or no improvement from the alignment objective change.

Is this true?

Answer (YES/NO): YES